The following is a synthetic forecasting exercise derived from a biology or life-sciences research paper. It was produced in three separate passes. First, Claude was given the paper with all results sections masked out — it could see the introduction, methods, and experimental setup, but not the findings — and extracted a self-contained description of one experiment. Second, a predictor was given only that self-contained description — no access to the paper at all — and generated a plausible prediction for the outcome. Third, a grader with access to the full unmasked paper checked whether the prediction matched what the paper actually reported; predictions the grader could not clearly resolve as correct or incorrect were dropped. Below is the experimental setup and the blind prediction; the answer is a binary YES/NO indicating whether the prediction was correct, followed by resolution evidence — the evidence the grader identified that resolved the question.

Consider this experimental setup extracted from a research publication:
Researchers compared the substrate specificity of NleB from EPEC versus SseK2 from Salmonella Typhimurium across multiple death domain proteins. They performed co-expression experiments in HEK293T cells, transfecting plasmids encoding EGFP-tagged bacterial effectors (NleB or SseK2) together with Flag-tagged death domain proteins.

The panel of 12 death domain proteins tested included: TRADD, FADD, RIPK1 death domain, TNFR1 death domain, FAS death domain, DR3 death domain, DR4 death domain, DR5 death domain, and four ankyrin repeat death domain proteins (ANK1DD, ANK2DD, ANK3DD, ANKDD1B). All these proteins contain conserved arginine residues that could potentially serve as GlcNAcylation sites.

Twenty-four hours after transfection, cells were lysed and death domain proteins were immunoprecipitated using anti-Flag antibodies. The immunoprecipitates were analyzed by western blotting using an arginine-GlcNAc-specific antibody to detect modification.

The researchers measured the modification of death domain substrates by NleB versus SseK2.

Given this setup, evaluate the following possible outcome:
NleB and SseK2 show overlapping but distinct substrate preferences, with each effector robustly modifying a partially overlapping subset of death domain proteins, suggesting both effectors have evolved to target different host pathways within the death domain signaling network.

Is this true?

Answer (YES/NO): NO